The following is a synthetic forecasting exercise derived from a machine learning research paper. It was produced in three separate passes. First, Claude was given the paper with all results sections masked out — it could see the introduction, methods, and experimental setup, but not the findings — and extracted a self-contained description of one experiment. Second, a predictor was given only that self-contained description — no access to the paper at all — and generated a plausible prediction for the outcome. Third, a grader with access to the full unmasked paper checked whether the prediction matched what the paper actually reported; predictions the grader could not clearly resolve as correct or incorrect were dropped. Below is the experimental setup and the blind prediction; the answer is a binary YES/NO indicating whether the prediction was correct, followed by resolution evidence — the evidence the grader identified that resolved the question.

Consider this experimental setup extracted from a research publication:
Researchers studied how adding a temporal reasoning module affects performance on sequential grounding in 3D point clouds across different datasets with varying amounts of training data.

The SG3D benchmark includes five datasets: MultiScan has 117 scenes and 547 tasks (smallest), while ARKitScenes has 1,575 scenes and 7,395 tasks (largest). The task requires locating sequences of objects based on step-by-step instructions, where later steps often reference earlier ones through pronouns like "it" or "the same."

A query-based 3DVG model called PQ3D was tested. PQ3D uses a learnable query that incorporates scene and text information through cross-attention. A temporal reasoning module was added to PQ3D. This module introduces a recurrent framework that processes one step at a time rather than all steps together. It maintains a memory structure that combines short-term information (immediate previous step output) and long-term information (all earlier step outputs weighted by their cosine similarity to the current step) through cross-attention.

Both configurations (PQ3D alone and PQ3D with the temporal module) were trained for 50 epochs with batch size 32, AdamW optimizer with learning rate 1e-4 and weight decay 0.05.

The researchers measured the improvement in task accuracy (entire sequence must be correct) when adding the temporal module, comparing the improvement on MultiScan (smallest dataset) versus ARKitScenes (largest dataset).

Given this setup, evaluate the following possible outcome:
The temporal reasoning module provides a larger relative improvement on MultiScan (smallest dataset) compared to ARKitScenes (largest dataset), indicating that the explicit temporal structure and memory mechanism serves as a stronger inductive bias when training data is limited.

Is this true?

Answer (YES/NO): NO